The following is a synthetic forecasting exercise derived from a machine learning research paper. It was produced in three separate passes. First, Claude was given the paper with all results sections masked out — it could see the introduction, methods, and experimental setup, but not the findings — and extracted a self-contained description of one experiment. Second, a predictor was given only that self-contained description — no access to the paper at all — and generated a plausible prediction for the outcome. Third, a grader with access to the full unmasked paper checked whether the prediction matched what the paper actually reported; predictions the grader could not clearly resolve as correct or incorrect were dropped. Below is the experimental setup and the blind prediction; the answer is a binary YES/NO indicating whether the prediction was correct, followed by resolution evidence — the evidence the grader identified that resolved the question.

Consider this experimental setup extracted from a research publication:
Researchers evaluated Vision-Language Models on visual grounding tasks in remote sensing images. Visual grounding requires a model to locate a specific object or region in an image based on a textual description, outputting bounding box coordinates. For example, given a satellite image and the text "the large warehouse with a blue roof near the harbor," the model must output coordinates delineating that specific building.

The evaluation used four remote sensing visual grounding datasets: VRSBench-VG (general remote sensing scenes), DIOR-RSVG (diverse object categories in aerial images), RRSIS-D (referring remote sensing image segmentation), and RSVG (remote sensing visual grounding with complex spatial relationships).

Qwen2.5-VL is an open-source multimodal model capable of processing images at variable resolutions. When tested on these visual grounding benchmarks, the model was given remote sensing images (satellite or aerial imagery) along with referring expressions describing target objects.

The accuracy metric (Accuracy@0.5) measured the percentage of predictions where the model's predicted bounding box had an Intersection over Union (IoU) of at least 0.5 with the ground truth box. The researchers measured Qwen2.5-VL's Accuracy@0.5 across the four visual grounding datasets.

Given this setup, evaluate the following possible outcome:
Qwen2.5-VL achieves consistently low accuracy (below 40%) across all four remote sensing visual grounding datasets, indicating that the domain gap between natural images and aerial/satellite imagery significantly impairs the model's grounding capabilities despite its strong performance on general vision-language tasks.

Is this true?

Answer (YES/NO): NO